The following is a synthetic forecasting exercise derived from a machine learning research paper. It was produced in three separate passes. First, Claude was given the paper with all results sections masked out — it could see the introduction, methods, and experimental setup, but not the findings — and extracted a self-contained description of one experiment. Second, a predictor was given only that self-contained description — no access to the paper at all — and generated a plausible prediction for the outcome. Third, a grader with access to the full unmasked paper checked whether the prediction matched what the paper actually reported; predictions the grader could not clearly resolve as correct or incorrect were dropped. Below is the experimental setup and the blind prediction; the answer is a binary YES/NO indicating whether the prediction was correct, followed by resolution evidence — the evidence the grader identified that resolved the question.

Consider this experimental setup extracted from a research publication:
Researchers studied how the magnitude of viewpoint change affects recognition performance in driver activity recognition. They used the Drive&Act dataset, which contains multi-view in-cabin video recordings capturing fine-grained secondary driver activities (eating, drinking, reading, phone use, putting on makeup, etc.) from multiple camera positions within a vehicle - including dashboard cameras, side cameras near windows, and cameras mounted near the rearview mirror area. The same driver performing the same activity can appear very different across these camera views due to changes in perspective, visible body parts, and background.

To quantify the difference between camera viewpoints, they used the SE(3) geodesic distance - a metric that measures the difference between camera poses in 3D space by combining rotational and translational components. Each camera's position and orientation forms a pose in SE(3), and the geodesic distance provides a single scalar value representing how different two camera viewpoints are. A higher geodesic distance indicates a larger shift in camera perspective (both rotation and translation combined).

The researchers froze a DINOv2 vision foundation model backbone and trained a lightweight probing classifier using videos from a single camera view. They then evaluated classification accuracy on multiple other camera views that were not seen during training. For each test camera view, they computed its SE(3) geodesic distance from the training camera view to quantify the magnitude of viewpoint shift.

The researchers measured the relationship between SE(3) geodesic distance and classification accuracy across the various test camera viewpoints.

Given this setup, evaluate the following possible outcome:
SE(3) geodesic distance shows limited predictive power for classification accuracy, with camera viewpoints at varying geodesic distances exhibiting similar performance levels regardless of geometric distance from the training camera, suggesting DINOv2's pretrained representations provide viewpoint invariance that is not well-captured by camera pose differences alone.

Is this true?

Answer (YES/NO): NO